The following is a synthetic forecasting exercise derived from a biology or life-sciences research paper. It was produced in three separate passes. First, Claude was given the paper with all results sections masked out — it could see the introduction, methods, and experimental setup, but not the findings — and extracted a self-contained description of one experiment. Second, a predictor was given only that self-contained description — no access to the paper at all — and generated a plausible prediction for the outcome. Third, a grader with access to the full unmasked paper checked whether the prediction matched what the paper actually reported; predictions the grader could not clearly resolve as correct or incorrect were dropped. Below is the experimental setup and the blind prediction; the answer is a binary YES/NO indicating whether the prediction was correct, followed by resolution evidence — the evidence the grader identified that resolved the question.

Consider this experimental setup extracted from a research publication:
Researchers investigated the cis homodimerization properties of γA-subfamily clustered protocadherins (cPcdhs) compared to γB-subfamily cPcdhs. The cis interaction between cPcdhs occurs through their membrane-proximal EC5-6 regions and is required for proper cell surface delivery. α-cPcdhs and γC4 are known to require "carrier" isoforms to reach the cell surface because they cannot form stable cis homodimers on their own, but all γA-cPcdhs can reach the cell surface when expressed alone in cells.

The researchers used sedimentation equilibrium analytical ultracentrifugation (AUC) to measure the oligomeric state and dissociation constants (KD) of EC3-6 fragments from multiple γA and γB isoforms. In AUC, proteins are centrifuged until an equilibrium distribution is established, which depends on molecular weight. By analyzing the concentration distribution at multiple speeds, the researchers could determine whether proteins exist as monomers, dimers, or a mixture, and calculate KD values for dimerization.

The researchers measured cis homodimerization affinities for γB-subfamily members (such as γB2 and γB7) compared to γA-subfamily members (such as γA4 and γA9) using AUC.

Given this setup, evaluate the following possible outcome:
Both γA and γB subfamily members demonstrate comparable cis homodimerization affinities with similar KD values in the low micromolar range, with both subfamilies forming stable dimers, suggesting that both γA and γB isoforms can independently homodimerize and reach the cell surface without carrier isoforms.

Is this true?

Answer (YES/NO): NO